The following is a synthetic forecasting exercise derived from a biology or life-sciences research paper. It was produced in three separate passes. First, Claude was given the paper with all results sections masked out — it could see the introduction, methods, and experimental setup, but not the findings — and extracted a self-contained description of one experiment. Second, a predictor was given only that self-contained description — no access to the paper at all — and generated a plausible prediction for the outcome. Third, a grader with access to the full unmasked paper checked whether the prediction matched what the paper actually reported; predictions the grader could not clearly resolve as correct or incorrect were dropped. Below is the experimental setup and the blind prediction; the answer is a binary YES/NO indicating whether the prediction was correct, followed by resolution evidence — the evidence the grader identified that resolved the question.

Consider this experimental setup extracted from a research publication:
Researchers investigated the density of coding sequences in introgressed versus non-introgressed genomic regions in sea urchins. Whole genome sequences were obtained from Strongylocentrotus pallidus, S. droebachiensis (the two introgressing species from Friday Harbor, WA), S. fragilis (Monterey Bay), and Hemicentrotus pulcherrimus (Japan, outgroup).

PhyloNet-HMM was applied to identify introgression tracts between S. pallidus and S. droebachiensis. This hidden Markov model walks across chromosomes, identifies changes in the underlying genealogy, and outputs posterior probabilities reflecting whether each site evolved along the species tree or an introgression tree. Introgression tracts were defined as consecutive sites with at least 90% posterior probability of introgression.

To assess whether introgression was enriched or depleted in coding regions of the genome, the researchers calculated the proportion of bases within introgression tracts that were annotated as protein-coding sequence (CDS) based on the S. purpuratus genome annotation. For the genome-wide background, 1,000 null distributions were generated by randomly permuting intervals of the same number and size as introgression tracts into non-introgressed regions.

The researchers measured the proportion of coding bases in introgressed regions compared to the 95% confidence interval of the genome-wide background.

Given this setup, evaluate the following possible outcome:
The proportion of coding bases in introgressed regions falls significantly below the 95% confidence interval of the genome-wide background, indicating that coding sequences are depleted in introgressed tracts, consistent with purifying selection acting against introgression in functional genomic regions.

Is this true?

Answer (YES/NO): YES